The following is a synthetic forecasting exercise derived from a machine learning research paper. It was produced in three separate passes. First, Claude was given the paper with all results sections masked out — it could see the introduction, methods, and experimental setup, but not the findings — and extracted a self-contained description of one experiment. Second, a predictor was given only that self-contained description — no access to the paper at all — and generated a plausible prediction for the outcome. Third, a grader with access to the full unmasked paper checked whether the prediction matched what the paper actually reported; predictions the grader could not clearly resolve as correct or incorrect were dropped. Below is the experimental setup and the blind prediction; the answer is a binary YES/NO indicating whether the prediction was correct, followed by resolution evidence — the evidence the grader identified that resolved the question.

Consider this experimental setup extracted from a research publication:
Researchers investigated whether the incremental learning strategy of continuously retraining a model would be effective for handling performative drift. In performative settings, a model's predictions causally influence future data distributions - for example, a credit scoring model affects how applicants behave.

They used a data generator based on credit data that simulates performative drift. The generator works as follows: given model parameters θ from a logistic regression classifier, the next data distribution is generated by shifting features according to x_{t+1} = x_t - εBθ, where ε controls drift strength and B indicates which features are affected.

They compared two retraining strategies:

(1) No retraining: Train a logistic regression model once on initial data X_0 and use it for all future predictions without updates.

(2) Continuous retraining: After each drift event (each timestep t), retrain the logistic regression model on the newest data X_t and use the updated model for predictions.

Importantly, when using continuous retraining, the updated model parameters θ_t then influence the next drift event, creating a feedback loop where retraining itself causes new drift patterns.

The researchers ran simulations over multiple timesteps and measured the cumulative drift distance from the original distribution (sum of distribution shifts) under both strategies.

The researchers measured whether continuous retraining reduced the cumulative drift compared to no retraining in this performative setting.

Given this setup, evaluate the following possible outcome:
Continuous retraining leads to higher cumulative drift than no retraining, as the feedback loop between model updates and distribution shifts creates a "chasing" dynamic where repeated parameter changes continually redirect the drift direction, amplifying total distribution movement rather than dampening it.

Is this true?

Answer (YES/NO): YES